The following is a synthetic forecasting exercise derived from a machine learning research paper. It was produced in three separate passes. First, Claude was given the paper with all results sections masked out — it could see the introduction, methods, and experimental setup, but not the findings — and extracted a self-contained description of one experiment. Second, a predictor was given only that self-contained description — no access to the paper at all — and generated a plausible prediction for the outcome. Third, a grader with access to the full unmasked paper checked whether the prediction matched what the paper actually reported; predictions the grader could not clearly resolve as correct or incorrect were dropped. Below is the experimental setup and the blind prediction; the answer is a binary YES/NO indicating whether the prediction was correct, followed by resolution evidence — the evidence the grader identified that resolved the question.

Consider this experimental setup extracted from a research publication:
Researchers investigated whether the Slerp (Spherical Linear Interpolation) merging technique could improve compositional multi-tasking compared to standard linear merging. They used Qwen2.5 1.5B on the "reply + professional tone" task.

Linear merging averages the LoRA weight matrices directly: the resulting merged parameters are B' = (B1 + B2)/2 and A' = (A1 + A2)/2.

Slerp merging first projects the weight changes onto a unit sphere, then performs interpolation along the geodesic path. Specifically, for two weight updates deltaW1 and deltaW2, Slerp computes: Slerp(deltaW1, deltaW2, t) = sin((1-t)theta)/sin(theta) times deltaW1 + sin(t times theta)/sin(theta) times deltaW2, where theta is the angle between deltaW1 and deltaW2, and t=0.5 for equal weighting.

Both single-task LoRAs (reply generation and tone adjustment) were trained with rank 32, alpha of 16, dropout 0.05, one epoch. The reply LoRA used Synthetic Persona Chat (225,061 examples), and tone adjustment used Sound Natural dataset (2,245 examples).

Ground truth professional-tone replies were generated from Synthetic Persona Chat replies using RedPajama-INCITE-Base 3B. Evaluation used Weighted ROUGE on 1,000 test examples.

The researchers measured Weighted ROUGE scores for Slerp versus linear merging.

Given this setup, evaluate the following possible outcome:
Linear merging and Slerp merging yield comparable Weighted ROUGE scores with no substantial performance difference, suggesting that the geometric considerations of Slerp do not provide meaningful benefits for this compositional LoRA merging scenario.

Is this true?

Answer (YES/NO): NO